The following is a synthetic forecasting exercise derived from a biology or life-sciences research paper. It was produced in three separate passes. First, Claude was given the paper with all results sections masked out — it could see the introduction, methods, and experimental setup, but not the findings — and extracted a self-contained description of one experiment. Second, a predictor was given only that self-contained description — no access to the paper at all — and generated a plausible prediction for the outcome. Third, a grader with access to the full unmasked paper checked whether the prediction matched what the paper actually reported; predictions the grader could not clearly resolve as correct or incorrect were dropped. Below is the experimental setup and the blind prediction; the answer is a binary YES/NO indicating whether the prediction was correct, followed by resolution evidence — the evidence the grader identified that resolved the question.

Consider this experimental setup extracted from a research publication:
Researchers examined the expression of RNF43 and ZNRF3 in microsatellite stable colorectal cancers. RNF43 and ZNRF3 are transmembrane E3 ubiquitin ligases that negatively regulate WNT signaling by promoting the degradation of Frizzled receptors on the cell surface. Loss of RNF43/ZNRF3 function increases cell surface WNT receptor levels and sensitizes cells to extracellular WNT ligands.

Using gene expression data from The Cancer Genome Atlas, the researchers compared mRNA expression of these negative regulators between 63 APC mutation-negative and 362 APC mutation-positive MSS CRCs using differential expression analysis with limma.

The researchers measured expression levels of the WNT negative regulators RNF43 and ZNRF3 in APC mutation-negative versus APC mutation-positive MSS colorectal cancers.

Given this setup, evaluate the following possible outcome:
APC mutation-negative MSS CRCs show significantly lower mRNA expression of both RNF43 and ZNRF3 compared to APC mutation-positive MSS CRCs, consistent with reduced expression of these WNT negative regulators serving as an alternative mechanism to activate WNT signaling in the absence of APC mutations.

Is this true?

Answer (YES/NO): NO